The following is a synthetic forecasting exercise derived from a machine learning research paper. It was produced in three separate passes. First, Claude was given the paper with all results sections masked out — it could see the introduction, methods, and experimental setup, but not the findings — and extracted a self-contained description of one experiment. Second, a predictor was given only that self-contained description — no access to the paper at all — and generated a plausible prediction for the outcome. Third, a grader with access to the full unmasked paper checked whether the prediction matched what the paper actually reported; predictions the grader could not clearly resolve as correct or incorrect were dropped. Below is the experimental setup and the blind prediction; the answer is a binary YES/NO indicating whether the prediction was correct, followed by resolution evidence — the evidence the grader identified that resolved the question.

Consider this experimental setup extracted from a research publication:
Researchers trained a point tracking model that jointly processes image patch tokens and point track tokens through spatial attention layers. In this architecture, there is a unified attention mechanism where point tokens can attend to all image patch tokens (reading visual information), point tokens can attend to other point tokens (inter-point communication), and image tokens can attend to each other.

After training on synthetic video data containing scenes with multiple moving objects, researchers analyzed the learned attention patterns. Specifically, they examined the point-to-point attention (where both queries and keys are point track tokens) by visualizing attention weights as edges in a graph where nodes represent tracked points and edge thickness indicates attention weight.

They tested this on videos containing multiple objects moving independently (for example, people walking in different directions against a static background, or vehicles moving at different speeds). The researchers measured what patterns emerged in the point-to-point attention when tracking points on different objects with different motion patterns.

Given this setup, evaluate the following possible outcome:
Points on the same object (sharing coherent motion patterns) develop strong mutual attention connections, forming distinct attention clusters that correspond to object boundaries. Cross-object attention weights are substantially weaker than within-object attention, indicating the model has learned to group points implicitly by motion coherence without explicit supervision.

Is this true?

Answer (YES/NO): YES